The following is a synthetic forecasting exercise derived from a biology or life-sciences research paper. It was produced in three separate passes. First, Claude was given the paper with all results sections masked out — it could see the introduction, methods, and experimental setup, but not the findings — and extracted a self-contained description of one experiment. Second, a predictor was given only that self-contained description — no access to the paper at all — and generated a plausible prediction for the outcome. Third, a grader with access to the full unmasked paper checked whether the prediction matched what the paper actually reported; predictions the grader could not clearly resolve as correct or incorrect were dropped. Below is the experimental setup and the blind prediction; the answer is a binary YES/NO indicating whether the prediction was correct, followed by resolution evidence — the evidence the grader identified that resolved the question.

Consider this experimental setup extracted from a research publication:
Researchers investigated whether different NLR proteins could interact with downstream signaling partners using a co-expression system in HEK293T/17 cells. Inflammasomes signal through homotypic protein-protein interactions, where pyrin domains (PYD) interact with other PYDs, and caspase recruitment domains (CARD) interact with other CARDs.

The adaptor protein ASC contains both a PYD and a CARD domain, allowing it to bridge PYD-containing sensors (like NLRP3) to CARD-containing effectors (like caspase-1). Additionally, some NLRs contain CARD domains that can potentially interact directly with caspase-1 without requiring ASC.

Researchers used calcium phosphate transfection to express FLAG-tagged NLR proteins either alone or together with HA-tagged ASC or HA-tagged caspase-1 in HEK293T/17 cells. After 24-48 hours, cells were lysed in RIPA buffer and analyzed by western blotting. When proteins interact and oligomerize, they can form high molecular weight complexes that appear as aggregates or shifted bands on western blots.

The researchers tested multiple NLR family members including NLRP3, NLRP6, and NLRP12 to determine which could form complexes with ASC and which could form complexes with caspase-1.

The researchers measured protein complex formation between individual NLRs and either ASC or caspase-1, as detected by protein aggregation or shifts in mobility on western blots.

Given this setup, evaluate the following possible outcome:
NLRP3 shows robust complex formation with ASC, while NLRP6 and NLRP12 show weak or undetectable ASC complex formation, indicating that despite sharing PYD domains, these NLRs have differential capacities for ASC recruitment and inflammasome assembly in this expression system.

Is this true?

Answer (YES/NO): NO